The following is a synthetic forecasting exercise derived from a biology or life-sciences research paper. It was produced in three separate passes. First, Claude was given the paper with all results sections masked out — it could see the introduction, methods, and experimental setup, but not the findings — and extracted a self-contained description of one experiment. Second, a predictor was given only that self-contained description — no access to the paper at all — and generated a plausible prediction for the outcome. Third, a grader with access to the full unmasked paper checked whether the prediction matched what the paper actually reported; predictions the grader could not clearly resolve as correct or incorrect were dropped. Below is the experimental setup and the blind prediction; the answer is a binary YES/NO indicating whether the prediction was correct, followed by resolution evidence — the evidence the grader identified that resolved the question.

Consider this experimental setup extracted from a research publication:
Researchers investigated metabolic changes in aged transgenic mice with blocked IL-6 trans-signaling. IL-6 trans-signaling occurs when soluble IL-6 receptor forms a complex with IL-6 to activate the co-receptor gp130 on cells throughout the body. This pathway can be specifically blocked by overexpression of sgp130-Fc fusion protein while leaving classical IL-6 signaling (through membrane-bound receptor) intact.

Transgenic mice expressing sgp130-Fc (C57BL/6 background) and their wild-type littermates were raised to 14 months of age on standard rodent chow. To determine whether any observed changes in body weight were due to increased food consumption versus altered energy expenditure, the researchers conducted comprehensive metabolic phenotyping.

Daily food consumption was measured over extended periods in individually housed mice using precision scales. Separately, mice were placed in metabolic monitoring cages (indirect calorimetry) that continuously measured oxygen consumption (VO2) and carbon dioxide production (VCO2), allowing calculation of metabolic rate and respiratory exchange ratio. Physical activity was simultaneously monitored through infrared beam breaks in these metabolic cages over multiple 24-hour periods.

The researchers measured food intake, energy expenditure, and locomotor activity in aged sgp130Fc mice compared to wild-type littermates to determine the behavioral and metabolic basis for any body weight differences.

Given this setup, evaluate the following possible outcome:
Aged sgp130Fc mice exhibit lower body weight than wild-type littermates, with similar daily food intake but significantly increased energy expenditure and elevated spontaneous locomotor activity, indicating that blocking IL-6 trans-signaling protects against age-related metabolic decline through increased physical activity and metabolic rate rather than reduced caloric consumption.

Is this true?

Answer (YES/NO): NO